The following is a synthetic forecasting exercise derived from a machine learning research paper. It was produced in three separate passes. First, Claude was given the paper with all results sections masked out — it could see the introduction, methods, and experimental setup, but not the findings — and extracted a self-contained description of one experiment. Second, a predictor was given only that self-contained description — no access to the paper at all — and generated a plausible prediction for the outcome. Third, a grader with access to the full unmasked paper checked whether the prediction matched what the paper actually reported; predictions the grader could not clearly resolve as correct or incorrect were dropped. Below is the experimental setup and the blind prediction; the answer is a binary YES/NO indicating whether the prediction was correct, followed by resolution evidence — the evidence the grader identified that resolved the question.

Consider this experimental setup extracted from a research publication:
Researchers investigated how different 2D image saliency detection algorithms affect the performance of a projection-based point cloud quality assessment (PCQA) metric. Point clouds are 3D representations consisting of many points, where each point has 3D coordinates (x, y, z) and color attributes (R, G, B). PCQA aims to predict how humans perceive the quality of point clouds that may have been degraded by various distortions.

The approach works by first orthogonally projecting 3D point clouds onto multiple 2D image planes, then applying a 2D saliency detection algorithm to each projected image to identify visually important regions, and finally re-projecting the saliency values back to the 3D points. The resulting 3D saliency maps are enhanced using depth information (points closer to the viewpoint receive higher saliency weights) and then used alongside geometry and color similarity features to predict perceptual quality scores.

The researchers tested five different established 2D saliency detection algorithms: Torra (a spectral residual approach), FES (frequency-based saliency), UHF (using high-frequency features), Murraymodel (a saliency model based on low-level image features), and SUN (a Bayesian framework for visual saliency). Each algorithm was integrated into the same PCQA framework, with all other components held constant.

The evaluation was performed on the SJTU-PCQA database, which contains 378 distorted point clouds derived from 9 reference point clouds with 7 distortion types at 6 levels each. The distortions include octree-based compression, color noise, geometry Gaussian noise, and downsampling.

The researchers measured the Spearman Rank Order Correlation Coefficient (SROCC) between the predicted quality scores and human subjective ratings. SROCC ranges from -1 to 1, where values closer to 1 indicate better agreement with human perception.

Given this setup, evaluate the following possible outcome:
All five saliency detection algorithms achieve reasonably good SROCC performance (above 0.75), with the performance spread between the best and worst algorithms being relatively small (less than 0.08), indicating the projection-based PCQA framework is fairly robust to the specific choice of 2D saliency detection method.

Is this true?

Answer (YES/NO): YES